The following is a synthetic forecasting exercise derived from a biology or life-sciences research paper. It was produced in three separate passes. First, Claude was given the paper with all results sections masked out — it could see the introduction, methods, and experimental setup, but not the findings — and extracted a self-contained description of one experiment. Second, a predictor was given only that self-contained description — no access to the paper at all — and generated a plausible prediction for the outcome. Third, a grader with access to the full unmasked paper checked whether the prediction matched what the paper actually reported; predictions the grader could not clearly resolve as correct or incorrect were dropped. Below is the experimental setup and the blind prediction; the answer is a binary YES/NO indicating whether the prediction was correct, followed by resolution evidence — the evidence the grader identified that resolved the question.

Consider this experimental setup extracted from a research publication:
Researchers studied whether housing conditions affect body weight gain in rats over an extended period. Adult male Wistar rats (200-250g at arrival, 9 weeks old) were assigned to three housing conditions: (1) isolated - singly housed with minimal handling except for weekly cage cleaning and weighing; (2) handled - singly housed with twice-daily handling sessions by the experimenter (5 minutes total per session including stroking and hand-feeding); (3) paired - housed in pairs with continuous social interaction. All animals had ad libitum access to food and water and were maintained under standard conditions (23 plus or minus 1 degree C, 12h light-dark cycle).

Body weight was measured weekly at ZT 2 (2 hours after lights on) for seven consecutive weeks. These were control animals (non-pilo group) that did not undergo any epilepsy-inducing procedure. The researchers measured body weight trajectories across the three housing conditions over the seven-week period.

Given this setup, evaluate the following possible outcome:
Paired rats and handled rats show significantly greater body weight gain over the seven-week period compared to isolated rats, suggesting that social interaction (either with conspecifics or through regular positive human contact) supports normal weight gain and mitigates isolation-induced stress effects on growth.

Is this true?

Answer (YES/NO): YES